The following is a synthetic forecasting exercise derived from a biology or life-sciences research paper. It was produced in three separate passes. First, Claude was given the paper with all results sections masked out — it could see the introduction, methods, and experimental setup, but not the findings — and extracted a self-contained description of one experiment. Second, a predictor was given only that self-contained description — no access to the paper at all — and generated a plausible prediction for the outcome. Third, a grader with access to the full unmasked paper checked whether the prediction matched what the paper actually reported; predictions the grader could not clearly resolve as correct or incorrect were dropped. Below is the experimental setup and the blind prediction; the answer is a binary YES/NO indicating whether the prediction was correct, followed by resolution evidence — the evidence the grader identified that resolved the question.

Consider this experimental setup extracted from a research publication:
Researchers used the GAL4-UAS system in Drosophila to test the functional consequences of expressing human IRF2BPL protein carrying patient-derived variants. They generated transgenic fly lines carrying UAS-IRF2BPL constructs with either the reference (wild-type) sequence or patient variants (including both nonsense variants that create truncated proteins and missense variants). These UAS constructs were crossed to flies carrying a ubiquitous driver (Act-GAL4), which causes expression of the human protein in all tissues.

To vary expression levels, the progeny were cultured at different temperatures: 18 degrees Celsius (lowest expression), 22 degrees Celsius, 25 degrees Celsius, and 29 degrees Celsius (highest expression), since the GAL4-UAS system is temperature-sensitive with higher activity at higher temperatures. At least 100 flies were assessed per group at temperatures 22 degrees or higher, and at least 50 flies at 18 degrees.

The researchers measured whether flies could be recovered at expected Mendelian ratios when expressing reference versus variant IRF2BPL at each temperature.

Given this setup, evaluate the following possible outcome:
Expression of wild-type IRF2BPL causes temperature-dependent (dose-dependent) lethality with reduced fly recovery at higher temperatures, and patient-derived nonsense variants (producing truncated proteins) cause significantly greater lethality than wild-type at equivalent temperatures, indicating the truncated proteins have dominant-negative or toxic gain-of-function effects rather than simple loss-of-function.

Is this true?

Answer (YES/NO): NO